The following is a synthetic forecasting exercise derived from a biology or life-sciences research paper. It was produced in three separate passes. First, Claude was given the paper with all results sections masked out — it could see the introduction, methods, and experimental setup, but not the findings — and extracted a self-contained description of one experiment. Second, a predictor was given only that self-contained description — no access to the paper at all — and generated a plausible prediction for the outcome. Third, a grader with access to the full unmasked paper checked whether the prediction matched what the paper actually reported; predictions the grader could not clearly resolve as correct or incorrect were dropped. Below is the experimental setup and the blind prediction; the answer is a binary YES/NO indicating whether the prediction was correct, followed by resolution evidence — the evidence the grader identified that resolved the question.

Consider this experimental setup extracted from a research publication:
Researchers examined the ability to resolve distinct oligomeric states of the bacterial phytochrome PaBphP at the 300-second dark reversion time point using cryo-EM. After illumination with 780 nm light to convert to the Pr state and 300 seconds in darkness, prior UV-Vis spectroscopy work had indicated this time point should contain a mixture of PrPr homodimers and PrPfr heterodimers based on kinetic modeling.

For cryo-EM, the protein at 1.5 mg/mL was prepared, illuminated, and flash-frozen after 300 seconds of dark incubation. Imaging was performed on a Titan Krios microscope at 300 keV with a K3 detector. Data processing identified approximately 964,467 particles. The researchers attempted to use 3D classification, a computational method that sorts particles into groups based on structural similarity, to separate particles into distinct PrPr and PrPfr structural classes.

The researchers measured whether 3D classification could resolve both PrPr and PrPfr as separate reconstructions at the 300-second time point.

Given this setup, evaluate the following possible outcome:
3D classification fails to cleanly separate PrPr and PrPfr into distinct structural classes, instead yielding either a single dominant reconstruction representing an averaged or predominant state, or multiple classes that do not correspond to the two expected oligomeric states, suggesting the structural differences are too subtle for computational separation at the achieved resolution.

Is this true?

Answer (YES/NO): YES